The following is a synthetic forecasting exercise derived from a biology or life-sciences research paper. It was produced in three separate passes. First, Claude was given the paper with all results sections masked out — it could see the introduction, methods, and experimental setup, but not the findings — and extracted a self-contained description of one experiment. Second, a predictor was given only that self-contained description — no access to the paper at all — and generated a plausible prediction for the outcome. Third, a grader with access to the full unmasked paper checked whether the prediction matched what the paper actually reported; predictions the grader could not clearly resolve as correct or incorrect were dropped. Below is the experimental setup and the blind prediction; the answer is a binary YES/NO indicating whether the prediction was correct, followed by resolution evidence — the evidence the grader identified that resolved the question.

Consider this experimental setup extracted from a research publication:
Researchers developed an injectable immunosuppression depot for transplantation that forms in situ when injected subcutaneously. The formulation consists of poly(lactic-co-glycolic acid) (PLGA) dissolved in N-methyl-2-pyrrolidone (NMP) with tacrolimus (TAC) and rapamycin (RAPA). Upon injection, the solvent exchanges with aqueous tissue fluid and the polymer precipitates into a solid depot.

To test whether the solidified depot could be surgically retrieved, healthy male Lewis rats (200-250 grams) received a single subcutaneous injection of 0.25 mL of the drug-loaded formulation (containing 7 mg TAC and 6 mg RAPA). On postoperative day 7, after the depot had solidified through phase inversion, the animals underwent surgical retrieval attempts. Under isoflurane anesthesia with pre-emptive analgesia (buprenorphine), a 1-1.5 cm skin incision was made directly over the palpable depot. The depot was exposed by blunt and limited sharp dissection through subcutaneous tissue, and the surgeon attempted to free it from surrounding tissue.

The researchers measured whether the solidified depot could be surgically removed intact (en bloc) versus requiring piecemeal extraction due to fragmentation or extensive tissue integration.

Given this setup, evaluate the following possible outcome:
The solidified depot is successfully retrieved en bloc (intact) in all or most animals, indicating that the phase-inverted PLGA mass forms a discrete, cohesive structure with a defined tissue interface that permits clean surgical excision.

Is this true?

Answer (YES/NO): YES